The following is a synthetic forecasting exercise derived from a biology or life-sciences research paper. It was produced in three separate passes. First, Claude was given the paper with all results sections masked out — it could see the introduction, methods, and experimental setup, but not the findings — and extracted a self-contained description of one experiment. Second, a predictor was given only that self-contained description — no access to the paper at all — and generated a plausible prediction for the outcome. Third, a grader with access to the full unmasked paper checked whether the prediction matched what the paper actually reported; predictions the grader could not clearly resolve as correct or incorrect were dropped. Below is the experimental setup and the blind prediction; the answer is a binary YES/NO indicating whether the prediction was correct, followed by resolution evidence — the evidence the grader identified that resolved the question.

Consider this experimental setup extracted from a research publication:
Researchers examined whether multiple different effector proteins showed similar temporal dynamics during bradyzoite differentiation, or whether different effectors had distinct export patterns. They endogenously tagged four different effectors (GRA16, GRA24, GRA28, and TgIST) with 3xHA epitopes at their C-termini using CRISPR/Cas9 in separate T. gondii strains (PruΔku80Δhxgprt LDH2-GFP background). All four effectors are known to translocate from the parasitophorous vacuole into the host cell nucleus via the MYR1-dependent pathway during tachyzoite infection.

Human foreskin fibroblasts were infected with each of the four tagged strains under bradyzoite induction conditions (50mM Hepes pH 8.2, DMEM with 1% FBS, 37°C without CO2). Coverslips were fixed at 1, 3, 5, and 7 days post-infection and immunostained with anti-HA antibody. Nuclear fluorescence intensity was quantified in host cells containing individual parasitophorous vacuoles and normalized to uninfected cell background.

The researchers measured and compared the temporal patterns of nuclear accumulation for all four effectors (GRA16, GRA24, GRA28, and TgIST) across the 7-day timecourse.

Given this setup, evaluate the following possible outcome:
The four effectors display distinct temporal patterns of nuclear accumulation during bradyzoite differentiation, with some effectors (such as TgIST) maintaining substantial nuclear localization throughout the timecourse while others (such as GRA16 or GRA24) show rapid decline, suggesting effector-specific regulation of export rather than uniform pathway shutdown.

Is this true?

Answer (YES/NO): NO